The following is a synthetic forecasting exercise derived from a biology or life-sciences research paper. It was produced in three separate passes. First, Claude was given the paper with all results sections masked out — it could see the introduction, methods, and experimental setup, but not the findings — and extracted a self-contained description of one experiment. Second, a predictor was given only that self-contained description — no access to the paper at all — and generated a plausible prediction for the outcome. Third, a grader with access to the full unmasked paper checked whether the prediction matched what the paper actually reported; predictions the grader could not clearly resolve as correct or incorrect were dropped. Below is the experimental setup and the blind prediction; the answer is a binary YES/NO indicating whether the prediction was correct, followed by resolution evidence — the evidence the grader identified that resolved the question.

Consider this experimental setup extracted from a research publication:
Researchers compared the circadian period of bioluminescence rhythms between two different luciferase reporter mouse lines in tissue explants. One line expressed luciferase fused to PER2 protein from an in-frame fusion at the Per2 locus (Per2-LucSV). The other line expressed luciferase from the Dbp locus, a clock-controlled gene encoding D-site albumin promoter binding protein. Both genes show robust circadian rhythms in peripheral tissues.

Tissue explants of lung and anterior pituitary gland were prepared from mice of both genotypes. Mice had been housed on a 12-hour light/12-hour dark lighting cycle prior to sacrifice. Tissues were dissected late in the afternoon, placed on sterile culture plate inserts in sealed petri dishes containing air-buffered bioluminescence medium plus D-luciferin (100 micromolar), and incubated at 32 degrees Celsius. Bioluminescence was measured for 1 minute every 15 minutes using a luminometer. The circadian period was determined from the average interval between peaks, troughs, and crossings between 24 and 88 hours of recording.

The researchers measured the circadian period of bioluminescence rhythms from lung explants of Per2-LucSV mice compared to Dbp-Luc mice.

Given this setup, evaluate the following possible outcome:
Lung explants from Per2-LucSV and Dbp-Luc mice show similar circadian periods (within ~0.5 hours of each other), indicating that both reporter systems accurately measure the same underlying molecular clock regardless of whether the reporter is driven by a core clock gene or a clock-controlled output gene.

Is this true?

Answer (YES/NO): NO